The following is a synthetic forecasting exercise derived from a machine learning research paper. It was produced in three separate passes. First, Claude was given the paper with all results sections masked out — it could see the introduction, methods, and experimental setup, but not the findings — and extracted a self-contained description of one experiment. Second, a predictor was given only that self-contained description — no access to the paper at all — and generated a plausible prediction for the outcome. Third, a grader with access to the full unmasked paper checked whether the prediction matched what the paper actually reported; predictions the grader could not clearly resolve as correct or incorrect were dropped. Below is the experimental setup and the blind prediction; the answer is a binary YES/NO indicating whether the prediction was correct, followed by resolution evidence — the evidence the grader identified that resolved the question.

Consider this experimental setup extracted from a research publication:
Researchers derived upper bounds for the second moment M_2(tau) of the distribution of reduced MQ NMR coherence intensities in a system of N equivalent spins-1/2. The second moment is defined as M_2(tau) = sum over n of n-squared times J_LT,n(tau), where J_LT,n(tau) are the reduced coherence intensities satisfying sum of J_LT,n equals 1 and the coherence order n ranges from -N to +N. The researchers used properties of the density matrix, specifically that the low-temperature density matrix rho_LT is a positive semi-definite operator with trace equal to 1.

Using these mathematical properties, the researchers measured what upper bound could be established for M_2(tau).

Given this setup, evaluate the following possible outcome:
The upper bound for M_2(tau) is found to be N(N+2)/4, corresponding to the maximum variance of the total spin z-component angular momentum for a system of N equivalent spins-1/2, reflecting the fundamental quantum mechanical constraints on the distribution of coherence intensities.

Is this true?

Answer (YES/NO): NO